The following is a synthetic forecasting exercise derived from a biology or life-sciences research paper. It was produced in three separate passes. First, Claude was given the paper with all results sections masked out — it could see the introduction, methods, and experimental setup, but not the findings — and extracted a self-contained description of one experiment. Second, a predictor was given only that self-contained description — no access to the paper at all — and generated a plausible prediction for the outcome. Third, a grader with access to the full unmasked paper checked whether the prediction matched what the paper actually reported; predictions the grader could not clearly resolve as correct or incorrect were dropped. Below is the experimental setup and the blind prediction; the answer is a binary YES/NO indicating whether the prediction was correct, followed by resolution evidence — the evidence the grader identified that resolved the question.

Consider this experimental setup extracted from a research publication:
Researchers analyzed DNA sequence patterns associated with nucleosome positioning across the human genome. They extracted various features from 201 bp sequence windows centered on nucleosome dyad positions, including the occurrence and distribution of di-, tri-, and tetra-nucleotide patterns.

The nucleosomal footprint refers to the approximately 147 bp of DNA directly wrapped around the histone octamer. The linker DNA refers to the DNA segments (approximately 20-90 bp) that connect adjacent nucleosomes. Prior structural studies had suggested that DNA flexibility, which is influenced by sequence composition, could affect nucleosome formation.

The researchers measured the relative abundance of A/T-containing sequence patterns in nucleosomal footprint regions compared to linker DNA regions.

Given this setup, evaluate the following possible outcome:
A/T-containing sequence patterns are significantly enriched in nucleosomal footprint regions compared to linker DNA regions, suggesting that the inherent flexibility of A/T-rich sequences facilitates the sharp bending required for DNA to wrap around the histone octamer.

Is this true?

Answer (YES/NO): NO